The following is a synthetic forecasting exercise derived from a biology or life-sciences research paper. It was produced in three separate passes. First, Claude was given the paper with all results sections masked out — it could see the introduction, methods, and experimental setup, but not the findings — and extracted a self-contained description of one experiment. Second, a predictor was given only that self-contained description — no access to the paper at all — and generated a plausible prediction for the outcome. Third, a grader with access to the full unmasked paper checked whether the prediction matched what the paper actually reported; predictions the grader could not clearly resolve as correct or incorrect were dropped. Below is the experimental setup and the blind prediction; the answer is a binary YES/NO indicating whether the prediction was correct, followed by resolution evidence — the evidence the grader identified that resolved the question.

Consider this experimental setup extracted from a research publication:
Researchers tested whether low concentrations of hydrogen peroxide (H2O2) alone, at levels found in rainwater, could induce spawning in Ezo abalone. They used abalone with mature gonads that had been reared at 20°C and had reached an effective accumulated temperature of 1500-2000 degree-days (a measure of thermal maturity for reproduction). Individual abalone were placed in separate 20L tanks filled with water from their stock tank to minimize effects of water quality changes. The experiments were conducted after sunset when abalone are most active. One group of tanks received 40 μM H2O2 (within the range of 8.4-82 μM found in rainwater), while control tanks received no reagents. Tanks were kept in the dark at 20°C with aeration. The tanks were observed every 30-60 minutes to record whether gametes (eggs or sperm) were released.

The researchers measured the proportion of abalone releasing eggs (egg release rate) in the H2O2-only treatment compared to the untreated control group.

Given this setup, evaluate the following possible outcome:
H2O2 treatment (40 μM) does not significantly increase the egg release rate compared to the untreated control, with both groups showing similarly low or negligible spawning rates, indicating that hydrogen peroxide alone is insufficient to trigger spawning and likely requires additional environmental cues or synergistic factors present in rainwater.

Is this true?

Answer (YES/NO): YES